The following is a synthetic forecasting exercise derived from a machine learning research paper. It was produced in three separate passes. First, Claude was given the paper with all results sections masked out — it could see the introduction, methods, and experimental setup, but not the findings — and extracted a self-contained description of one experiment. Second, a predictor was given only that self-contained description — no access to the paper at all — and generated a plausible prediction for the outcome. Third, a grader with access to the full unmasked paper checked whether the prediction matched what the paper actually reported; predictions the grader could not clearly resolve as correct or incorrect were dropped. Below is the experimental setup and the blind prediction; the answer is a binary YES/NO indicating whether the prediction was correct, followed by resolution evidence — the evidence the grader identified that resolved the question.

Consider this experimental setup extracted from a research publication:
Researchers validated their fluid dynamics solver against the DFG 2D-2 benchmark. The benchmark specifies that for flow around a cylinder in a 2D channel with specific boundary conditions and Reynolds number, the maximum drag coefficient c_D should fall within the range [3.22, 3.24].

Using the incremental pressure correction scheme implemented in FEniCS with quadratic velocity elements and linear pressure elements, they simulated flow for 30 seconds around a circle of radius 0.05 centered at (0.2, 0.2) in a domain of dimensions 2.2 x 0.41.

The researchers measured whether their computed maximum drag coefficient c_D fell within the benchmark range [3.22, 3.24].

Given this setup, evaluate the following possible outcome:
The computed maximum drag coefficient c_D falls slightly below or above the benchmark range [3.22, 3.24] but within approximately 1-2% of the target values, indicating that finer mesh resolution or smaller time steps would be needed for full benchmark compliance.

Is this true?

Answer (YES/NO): YES